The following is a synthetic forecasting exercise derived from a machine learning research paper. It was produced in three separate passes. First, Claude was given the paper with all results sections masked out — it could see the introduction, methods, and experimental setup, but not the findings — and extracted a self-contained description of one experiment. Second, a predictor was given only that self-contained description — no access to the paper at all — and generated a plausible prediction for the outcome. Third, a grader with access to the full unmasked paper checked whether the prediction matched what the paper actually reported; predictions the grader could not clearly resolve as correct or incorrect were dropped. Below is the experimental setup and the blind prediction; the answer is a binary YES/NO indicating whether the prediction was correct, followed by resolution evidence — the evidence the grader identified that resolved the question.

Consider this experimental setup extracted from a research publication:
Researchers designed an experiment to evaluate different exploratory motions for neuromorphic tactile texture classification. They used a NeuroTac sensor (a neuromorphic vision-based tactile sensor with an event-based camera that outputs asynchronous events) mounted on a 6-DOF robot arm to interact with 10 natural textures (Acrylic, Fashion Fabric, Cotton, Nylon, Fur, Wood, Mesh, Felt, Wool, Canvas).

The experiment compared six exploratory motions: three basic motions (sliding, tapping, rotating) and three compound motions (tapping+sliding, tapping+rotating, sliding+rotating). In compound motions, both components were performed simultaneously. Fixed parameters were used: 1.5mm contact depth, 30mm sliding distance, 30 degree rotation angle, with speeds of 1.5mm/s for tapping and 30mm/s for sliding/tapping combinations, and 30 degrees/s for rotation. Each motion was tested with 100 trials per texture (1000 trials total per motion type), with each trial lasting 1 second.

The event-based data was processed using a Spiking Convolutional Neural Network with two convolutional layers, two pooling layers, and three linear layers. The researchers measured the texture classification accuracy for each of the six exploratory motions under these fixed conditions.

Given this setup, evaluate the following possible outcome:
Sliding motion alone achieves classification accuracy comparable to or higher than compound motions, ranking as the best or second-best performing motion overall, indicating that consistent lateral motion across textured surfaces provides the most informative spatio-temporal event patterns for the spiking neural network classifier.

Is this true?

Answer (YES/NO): YES